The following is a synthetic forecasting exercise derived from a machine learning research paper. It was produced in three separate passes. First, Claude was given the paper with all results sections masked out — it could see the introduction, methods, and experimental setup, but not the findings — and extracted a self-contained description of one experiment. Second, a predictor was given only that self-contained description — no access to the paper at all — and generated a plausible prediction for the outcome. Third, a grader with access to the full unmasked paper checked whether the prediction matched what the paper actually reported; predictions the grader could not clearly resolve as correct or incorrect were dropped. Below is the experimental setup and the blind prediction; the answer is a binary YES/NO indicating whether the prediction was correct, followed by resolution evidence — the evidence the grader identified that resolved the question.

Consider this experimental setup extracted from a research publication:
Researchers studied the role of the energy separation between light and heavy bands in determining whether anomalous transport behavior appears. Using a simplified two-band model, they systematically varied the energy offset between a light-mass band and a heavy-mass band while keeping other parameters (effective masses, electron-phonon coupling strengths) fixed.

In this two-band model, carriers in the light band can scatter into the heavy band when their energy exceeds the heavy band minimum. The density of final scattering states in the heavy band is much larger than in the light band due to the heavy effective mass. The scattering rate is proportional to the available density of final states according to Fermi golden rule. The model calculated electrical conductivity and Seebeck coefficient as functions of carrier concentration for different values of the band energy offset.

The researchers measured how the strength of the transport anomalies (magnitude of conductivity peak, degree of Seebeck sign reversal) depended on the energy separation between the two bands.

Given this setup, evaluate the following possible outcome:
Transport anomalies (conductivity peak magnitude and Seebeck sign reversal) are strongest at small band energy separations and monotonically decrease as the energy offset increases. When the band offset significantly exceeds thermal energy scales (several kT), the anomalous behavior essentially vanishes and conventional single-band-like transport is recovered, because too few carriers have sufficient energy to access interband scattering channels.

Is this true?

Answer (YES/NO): NO